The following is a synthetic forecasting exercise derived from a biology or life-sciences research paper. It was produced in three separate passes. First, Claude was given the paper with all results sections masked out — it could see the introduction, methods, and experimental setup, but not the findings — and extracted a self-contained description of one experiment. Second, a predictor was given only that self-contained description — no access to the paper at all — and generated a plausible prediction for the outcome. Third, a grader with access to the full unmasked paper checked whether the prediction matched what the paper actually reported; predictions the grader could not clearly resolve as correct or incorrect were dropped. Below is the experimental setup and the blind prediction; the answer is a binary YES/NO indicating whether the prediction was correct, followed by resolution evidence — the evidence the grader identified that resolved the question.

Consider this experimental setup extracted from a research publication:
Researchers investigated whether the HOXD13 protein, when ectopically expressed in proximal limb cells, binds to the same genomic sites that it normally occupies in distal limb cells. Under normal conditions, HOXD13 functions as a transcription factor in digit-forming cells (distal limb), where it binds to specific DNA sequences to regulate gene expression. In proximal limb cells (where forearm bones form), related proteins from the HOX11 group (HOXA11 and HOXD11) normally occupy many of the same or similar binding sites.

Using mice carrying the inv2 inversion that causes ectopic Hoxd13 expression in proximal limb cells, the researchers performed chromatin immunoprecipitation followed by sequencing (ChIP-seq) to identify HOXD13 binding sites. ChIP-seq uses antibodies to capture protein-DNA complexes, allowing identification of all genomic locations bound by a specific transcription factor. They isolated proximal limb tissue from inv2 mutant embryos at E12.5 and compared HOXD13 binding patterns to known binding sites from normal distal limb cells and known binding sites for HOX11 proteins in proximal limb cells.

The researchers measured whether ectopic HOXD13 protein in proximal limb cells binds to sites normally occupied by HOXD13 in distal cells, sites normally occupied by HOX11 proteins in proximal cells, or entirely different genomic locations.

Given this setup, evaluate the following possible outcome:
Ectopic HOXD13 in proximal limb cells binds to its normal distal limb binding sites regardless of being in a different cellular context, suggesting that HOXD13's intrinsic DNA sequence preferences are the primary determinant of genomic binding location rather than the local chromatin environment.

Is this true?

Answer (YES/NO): NO